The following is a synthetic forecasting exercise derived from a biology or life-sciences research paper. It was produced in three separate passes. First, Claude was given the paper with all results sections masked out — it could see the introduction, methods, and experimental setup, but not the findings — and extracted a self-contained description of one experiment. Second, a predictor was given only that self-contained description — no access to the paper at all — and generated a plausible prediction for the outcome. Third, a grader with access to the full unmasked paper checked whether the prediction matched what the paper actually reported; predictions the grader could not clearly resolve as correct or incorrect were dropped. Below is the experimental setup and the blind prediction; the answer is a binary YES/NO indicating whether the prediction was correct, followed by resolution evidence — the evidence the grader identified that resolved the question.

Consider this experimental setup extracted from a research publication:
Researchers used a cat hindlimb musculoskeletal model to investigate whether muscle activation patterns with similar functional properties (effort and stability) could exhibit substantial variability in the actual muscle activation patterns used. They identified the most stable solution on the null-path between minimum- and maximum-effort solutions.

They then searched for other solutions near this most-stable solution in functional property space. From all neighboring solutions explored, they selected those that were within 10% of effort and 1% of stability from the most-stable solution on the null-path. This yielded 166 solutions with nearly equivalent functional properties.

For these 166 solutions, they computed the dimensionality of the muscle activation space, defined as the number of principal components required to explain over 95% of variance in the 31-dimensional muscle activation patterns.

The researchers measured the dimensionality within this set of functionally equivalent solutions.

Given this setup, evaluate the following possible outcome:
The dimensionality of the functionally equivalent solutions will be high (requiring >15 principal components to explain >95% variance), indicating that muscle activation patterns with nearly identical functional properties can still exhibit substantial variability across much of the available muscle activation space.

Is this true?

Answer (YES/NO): NO